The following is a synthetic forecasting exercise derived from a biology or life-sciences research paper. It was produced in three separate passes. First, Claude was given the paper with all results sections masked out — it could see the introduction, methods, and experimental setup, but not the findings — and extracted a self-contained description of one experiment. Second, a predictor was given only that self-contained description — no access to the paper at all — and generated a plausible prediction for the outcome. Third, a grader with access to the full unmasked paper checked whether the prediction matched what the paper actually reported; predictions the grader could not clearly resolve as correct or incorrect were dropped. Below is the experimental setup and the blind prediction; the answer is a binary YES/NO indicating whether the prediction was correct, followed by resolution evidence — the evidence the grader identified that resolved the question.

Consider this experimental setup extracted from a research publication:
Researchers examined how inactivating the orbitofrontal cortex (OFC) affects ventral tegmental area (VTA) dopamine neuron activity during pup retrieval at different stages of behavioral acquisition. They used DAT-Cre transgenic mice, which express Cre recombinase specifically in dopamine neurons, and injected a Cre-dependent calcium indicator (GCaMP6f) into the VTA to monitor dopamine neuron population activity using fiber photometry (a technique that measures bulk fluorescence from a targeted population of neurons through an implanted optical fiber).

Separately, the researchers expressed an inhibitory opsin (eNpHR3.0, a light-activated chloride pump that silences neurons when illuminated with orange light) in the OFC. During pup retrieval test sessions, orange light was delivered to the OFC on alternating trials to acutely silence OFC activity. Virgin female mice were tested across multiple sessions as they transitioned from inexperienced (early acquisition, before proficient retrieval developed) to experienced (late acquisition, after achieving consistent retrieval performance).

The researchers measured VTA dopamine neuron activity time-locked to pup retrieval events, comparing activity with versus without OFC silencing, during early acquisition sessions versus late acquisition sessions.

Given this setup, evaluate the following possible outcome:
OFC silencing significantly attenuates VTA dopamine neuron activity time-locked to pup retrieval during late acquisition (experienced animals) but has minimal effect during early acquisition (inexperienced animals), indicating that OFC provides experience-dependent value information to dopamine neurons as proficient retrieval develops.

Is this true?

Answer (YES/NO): NO